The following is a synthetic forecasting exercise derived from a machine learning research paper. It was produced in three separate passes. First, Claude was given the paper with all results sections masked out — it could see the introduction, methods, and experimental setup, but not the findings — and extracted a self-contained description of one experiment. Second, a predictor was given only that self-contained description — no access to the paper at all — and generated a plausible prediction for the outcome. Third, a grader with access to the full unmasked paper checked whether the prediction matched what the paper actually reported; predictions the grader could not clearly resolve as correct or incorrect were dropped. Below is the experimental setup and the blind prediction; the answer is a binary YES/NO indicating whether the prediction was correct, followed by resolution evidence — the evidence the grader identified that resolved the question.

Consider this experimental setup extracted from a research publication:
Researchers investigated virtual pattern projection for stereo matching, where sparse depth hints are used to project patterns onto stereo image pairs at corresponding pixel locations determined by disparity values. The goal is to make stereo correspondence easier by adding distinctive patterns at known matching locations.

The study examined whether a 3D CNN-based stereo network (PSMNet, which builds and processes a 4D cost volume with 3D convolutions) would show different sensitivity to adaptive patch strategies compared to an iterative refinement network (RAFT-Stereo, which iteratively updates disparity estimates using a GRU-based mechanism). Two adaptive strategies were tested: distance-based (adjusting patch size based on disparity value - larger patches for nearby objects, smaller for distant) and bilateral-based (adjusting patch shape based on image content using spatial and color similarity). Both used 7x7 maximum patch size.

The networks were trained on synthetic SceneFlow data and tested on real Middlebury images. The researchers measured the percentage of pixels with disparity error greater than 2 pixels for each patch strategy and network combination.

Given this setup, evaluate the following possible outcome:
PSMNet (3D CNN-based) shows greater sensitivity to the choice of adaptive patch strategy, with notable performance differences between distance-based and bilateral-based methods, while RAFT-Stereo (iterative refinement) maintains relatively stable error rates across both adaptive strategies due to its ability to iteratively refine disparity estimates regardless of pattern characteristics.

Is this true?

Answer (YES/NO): NO